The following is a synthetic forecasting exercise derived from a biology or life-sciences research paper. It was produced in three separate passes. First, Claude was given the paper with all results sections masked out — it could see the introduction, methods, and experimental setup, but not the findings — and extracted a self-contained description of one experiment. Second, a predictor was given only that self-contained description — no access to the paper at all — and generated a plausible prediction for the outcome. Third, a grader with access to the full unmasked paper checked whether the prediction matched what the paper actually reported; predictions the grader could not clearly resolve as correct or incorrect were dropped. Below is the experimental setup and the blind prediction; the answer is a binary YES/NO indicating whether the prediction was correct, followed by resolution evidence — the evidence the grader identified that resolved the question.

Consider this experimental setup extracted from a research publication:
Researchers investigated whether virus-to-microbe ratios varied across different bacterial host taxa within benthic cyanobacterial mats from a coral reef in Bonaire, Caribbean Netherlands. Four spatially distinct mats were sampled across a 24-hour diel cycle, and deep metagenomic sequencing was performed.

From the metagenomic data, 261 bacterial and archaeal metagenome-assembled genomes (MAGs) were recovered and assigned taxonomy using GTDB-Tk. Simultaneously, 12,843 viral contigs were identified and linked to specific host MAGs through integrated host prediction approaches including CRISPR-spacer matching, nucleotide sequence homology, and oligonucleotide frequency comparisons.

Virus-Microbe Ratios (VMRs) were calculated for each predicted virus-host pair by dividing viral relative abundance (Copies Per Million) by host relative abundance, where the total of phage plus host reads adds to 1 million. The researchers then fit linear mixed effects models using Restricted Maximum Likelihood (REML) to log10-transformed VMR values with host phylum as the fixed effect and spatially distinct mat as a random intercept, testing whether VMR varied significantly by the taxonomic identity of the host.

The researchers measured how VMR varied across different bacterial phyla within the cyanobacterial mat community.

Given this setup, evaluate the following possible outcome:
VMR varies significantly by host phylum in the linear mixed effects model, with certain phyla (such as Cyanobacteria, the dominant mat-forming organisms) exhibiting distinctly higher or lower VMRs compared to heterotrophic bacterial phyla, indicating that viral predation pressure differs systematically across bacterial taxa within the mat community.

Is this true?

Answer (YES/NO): YES